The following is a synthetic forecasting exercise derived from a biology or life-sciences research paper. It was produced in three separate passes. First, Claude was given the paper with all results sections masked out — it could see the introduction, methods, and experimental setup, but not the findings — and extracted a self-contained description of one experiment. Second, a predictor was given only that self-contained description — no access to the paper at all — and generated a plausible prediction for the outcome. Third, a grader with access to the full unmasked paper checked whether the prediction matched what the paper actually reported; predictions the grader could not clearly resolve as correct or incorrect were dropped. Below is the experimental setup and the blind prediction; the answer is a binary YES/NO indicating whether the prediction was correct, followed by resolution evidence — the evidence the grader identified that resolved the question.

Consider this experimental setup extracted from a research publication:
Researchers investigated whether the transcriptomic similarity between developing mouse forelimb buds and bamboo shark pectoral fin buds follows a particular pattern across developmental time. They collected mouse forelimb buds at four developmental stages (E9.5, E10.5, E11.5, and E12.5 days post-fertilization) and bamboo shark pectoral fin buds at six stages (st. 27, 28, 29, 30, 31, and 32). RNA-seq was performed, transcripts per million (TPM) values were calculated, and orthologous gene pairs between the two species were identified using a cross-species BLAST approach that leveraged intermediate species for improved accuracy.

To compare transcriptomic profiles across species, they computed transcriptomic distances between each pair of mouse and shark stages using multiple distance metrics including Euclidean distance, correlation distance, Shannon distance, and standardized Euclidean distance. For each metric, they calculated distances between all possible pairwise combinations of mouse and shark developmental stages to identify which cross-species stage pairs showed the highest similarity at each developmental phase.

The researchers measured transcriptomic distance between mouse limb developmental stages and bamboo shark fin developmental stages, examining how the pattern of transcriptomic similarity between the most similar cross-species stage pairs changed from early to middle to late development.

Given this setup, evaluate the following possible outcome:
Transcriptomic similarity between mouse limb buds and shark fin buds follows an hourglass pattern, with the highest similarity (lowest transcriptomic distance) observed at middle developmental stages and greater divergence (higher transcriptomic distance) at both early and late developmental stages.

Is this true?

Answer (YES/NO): YES